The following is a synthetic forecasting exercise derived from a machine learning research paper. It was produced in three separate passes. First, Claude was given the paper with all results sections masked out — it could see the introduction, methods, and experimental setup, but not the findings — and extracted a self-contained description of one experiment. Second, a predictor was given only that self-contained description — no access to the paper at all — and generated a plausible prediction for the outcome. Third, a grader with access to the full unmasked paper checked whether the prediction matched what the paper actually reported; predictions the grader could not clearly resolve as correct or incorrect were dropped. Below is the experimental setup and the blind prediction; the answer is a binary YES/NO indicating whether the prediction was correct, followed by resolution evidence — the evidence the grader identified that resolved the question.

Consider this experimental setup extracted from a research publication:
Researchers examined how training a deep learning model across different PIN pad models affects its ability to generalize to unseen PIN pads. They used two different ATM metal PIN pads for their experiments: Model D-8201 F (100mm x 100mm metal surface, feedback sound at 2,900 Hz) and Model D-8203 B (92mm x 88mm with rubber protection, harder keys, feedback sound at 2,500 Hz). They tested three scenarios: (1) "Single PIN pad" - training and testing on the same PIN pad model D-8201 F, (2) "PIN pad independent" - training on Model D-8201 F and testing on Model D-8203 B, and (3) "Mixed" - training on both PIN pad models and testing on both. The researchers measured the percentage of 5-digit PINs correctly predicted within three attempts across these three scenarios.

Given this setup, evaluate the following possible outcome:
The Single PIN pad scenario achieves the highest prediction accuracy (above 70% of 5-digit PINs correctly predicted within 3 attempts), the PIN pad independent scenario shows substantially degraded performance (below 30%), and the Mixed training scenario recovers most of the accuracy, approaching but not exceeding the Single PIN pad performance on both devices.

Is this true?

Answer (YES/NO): NO